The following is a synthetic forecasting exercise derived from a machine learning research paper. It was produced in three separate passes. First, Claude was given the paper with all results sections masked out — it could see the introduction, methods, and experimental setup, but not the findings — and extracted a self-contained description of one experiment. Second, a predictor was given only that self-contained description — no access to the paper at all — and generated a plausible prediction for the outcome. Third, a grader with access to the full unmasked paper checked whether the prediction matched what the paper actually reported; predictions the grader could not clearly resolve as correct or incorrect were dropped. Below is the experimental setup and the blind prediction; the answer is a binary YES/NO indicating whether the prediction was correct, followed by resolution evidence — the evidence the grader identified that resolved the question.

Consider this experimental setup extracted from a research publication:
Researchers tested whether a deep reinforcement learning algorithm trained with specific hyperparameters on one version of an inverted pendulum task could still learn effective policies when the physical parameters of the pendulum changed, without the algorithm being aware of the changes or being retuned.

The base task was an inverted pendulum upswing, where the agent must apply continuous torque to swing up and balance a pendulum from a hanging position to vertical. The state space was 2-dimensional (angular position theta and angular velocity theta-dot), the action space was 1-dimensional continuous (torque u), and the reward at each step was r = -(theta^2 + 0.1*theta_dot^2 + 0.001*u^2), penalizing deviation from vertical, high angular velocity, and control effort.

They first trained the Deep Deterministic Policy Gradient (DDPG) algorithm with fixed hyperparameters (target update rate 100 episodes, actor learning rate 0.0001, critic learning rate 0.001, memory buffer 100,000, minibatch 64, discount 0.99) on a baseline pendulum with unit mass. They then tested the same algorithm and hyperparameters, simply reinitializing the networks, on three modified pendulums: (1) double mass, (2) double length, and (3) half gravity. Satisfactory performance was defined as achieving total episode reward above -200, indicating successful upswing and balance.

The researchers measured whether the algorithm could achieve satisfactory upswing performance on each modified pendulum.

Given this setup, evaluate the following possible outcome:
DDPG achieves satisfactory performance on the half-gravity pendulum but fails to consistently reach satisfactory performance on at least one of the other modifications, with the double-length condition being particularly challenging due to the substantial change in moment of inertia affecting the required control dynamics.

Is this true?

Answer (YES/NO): NO